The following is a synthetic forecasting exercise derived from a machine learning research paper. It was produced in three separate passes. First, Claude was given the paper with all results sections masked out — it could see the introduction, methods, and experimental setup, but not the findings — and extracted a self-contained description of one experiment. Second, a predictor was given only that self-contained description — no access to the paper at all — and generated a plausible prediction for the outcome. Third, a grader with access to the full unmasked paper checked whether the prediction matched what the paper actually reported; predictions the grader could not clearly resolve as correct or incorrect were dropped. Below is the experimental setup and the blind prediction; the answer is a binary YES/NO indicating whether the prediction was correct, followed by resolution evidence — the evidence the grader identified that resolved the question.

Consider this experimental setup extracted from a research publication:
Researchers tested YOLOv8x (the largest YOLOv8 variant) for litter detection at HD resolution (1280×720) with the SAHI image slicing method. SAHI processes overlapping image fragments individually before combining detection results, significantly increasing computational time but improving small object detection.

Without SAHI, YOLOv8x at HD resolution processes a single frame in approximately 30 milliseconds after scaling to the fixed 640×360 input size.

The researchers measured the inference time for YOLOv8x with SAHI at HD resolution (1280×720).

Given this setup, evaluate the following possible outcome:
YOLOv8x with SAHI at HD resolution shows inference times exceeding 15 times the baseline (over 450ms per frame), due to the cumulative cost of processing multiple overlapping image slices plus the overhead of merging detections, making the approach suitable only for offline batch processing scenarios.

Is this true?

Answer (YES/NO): NO